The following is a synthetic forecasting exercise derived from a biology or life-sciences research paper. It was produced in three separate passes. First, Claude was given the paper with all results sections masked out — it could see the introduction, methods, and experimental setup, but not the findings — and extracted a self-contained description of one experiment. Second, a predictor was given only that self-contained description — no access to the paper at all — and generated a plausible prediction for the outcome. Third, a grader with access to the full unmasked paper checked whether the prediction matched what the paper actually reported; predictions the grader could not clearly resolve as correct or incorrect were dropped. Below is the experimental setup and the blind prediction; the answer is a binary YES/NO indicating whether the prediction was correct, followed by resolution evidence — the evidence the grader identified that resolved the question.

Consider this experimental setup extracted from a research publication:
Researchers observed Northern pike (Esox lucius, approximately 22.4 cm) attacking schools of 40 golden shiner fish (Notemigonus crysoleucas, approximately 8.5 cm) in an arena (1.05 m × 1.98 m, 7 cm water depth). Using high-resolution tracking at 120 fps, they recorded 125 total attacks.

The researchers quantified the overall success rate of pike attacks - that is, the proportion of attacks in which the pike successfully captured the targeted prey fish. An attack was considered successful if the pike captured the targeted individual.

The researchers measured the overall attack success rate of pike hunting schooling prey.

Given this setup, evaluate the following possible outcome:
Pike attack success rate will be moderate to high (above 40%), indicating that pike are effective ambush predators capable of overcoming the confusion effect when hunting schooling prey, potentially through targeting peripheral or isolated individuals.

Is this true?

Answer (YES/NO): NO